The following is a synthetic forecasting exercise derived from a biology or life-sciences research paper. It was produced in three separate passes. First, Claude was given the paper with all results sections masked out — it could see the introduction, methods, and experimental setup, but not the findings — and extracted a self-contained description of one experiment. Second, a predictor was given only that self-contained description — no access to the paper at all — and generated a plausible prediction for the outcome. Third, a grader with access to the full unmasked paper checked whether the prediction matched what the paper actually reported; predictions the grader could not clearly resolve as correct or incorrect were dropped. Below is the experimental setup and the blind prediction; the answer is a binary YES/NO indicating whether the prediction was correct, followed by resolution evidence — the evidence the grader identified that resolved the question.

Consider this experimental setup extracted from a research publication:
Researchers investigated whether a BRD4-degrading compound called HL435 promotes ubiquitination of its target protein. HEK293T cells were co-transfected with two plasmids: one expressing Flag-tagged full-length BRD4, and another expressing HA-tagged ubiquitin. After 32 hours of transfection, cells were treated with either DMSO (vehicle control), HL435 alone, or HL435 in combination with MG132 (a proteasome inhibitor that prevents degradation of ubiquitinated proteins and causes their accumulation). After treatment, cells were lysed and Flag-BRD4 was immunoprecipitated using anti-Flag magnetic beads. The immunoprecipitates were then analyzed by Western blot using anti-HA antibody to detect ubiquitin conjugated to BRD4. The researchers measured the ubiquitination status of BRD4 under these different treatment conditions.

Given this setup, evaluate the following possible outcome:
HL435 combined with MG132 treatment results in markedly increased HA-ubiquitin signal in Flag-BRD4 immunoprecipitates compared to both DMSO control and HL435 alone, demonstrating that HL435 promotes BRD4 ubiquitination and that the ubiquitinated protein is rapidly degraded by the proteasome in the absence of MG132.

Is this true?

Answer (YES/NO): YES